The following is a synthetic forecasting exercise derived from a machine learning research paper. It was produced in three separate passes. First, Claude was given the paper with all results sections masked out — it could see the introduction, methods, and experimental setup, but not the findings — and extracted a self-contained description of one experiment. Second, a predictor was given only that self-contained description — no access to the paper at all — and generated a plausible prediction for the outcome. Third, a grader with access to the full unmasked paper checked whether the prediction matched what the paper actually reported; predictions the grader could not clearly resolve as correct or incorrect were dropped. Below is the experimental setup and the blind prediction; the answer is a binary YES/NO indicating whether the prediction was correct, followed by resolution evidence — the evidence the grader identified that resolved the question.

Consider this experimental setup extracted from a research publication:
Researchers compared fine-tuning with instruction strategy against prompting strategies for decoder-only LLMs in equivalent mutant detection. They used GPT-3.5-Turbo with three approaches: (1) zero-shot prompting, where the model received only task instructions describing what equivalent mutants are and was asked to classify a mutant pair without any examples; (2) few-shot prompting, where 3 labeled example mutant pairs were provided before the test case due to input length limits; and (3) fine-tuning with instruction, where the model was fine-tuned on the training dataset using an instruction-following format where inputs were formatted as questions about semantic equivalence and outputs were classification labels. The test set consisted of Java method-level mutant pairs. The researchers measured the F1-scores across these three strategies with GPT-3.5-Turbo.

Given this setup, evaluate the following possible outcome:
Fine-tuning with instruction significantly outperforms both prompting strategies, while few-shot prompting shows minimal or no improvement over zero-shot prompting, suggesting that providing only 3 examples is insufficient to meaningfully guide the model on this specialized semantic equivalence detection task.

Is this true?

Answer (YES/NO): NO